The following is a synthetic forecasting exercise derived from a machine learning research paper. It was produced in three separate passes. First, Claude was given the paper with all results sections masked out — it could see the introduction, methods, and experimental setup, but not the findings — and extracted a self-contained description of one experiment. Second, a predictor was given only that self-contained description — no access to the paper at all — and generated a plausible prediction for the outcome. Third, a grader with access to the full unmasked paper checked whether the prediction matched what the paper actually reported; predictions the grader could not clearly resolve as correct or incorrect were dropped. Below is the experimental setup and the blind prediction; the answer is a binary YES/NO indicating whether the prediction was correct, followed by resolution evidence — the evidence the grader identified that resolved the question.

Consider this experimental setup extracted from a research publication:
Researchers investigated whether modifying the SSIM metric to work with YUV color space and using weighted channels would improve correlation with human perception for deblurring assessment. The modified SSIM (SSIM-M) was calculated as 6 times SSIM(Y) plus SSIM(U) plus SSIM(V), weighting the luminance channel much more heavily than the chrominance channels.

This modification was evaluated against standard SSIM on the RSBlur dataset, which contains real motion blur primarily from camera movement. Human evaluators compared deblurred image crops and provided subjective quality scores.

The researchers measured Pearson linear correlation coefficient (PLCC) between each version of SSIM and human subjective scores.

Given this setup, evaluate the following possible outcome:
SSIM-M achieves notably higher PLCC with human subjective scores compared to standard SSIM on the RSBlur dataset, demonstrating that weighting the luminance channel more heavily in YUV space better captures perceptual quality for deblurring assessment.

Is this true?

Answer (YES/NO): NO